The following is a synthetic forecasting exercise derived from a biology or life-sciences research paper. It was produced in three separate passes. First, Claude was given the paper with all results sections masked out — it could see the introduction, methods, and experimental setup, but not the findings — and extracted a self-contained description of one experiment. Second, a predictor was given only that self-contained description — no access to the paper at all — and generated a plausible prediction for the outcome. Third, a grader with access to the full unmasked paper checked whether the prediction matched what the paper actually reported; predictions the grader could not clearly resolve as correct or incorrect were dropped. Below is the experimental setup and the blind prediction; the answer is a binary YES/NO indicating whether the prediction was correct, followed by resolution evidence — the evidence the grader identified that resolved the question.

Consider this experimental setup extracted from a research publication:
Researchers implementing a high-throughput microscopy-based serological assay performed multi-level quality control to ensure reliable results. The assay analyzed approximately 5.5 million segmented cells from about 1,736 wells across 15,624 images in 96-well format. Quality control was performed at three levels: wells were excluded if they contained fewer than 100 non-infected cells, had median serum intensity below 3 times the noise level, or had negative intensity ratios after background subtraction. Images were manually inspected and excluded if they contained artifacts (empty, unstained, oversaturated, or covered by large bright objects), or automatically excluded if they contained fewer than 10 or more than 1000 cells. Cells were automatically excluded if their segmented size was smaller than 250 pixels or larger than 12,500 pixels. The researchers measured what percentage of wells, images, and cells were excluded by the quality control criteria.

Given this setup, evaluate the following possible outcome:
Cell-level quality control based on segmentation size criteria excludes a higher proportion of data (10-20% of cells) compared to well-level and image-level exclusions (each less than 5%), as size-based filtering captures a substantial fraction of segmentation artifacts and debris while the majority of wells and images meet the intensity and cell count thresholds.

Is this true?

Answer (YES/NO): NO